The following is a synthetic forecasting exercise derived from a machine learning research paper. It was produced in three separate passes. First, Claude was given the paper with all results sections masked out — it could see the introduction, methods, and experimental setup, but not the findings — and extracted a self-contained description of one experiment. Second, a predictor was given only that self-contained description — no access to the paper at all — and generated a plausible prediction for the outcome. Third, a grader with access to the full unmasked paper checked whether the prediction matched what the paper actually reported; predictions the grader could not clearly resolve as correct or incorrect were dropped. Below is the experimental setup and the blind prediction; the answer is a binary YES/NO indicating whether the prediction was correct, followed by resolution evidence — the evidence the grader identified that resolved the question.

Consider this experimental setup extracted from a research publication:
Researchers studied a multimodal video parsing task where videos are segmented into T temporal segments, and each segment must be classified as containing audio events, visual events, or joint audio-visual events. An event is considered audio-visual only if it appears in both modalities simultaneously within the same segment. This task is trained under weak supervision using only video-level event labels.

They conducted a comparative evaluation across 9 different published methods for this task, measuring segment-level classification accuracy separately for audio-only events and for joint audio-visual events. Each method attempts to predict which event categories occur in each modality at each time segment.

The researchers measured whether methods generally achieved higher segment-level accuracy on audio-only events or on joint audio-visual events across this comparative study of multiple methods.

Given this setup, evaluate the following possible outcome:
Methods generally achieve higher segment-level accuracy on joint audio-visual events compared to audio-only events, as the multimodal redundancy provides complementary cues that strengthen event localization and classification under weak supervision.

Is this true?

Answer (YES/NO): NO